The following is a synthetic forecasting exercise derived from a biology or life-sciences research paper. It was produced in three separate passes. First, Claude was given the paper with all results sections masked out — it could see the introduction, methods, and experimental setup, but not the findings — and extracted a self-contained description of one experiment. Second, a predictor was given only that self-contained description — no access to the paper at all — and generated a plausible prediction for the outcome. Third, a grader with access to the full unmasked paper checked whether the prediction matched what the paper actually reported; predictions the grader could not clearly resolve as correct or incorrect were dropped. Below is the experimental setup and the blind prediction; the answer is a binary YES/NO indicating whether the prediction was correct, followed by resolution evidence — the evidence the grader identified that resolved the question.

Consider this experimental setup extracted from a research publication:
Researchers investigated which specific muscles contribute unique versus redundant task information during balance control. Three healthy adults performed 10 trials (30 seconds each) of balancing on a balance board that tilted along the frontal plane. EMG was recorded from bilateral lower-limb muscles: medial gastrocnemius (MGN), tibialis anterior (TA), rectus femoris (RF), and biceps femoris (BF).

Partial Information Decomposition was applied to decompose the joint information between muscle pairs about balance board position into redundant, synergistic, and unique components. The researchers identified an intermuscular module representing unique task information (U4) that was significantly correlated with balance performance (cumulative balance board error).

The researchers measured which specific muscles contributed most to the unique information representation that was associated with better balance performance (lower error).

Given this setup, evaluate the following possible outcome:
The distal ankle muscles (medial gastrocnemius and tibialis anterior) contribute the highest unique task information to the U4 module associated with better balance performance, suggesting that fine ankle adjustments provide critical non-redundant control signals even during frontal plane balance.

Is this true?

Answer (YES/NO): NO